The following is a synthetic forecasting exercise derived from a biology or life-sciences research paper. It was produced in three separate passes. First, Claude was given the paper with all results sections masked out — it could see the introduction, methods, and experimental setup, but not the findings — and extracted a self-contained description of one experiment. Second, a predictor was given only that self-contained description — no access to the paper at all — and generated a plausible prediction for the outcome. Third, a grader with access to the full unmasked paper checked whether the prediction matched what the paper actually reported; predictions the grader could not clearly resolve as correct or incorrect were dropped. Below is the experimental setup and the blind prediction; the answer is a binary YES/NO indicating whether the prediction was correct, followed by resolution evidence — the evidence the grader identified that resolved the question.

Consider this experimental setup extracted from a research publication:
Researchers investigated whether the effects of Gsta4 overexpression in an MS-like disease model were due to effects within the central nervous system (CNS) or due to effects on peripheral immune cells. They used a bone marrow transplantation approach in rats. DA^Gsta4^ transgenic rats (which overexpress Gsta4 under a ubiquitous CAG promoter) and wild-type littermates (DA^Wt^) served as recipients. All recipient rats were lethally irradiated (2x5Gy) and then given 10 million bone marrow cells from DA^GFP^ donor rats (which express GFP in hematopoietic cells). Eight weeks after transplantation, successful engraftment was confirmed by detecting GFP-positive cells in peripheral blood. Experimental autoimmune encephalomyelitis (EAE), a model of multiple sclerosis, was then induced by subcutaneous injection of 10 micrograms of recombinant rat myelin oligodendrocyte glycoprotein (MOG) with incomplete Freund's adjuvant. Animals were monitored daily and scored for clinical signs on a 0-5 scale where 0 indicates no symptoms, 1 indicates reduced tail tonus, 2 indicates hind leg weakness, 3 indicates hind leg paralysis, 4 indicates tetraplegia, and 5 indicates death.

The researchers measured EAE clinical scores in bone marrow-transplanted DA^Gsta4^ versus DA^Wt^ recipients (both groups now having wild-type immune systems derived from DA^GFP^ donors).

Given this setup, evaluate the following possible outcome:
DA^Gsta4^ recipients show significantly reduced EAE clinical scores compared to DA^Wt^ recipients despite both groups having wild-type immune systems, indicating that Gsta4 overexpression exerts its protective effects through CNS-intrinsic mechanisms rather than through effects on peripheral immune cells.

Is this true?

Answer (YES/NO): YES